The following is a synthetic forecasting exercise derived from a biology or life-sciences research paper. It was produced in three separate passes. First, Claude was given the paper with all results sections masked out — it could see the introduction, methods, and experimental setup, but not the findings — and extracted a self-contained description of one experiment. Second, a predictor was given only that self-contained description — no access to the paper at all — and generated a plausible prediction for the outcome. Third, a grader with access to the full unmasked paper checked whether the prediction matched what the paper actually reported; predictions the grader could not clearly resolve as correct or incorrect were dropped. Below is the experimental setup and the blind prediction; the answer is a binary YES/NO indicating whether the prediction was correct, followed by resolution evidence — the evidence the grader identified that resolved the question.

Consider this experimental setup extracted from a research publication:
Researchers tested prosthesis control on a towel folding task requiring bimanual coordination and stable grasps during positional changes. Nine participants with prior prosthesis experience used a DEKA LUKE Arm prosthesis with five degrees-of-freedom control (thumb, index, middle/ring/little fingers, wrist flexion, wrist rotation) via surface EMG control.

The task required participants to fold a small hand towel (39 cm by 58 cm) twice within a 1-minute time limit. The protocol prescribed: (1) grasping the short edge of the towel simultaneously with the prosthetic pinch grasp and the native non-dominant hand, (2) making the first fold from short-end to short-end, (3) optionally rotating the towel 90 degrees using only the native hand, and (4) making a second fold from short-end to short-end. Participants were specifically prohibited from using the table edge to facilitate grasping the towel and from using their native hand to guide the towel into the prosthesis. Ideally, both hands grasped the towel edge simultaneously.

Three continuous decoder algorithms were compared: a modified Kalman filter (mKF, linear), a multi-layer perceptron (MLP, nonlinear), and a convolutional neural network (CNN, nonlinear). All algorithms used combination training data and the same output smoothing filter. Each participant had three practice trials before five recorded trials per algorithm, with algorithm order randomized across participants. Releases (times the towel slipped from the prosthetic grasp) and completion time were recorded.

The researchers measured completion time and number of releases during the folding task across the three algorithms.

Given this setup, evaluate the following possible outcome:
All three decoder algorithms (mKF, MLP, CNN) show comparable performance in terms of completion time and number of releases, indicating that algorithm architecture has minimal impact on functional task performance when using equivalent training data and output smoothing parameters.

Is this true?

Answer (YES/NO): YES